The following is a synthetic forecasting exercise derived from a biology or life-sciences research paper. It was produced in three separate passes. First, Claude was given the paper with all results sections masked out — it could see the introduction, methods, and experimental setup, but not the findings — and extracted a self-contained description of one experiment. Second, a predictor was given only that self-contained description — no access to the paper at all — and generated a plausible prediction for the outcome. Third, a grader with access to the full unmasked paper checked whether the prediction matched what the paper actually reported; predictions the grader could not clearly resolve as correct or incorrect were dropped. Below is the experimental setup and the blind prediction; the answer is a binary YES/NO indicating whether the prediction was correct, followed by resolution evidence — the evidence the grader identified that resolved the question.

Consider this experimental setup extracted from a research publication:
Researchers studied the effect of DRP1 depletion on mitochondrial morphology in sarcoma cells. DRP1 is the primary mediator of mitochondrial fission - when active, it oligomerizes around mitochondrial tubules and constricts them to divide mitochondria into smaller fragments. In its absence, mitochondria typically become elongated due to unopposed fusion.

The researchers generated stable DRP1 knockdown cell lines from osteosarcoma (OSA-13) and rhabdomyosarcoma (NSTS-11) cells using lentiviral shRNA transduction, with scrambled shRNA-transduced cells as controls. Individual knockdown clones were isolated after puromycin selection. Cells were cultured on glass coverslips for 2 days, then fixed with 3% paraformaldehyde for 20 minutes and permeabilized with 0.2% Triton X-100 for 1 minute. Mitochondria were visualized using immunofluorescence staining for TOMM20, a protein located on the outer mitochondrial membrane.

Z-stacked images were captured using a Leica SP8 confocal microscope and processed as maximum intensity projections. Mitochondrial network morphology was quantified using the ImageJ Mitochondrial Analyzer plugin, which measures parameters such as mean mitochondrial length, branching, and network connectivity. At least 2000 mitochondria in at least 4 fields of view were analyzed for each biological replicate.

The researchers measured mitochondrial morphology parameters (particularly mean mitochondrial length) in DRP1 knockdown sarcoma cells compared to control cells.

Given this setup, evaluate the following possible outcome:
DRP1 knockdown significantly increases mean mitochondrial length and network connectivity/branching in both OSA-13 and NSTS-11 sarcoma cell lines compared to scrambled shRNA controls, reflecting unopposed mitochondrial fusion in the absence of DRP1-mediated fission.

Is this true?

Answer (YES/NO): NO